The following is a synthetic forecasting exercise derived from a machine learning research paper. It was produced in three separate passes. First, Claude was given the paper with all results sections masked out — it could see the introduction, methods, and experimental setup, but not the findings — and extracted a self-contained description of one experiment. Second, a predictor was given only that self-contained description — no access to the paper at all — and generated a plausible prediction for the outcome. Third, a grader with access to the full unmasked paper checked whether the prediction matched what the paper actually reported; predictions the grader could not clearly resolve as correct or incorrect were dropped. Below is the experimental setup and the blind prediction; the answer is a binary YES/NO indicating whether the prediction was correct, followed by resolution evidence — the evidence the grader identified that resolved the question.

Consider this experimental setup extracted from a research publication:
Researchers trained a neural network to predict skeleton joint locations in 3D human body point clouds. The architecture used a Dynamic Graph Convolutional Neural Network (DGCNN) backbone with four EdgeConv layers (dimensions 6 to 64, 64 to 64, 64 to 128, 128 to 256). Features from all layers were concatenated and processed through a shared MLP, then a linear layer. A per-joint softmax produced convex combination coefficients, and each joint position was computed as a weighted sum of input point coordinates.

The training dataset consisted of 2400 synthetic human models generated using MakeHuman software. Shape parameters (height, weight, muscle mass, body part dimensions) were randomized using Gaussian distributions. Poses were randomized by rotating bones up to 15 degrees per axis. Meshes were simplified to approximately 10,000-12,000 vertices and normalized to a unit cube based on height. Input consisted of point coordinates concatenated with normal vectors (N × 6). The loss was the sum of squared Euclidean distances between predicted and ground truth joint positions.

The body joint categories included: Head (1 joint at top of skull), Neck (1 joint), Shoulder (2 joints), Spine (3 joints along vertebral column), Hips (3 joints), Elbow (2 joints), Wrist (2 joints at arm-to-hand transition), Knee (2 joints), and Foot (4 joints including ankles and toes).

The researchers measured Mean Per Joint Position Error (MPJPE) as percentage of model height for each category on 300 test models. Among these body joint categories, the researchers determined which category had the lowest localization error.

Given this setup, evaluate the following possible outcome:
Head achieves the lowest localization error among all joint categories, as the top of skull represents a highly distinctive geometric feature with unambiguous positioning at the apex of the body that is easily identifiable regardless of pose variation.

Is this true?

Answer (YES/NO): NO